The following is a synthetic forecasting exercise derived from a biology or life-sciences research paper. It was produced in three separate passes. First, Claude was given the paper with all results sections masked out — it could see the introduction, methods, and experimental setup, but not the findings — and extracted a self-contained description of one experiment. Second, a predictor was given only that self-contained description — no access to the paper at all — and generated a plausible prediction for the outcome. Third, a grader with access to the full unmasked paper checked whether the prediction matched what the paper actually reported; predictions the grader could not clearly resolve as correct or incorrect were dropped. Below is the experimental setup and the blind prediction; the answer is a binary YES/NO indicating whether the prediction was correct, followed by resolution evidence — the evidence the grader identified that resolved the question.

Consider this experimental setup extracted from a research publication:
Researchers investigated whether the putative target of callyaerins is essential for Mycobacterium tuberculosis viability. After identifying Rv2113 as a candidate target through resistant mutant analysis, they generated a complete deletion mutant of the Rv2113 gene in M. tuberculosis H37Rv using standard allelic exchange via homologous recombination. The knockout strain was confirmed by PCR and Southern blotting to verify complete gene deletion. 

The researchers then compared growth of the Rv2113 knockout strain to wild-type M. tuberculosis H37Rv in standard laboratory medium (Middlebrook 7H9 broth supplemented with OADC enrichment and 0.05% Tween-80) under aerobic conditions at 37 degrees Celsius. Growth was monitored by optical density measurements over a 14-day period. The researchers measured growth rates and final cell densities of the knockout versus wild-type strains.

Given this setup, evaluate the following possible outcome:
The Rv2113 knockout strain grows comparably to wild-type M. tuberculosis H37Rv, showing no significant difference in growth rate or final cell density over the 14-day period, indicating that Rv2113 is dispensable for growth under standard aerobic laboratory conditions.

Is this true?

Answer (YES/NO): YES